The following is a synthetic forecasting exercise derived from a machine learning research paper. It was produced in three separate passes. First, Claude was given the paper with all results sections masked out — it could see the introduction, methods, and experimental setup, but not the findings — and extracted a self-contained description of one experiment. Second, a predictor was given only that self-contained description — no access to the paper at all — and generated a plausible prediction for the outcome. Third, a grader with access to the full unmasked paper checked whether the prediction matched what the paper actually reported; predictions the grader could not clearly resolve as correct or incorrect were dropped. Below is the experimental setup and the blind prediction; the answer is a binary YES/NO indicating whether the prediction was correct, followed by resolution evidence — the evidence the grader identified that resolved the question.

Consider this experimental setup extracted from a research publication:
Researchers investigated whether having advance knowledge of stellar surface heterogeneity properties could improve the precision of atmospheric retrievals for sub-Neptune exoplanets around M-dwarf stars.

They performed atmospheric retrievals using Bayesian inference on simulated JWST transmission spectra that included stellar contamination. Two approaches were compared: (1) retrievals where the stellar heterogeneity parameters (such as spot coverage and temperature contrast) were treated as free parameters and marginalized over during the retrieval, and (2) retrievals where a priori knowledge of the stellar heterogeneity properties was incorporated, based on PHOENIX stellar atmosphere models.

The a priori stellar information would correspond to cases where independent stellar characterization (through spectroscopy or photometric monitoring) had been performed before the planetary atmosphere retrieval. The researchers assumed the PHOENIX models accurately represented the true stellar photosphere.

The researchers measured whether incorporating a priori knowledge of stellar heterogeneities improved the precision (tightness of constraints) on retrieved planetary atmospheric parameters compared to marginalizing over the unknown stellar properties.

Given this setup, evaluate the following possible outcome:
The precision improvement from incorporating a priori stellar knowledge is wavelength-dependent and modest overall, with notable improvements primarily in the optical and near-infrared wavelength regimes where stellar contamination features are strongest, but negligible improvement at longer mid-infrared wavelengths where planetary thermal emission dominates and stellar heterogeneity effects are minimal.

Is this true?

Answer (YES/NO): NO